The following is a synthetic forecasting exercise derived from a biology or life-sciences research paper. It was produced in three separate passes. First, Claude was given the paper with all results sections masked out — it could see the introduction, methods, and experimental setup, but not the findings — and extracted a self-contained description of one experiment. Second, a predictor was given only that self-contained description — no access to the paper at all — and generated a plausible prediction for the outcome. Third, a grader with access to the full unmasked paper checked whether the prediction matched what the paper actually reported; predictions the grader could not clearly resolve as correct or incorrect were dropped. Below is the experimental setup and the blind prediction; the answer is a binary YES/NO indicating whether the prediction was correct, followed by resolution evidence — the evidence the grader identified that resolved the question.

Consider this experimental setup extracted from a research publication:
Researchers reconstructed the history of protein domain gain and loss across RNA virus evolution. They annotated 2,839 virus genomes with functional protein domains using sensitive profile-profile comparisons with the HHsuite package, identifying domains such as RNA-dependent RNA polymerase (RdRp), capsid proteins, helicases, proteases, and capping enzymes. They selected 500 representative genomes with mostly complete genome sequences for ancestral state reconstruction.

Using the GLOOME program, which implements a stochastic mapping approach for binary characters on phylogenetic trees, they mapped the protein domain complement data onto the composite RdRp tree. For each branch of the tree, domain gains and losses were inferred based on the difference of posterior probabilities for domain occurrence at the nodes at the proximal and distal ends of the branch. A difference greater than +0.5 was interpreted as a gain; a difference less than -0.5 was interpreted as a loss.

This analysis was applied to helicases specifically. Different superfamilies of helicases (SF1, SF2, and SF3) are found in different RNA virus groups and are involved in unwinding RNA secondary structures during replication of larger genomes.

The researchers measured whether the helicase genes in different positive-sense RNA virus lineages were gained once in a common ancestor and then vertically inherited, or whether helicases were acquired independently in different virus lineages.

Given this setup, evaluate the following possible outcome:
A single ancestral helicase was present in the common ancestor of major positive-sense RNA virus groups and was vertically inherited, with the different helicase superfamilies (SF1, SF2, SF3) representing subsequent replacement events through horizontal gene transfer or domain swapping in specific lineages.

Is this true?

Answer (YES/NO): NO